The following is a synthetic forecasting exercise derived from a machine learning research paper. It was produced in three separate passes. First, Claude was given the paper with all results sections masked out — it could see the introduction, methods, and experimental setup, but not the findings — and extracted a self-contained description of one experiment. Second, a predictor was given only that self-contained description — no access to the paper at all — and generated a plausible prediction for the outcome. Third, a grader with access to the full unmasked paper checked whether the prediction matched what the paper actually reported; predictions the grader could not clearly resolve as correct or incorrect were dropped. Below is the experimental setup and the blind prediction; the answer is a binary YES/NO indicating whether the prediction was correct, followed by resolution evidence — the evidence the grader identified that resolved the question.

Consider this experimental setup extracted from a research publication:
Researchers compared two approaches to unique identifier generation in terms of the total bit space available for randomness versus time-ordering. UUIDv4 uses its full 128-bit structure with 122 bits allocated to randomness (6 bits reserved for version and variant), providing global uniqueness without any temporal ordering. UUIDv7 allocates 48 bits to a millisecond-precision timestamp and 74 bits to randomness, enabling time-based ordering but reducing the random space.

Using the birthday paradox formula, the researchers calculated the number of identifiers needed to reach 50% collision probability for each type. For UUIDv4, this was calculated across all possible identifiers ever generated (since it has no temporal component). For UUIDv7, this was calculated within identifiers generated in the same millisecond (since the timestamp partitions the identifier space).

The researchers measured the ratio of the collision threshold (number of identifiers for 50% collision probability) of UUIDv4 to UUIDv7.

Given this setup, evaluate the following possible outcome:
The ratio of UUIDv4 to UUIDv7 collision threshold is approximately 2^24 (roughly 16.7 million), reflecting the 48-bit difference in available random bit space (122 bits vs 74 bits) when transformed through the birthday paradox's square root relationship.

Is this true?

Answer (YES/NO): NO